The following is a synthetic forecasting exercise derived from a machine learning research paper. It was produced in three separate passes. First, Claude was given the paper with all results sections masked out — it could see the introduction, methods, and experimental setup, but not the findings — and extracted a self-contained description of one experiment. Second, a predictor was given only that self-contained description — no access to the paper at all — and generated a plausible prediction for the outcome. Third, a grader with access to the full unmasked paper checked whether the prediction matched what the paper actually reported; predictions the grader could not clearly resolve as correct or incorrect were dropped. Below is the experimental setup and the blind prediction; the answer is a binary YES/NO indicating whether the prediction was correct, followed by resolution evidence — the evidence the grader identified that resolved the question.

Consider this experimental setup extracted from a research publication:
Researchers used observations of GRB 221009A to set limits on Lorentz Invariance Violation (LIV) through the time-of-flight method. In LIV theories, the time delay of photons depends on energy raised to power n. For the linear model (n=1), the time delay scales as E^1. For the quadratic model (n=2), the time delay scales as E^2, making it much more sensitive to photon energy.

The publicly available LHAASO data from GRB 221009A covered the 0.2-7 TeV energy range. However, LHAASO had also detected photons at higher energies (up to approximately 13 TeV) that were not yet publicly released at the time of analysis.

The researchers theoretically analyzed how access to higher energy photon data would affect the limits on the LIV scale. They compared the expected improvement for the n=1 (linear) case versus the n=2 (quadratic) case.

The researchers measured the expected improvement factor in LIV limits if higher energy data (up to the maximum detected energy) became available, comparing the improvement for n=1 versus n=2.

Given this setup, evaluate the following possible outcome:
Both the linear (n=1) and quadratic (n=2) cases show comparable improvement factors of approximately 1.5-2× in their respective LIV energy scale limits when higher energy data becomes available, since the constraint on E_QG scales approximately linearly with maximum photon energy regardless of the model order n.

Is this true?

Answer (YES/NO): NO